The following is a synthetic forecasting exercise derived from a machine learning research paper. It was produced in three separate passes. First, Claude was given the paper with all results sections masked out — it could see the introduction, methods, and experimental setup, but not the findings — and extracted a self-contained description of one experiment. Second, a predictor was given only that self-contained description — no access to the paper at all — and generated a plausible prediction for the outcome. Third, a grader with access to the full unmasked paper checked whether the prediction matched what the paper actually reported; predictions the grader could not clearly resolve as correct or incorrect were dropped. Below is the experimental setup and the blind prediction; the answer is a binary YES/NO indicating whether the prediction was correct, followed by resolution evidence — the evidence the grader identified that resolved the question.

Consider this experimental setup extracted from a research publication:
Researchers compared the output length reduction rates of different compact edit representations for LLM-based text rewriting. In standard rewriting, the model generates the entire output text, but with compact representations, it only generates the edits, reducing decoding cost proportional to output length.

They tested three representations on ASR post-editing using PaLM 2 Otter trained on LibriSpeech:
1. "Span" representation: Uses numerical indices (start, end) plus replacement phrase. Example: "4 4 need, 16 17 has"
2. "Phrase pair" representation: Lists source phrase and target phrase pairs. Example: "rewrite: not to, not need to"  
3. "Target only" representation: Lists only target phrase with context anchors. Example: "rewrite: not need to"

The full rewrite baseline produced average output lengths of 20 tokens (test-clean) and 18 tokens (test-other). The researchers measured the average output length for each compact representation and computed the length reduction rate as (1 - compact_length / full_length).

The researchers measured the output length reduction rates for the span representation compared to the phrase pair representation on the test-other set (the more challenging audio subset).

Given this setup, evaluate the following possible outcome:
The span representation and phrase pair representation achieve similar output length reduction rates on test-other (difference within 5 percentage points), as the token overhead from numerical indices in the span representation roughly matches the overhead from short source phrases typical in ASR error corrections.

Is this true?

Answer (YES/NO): NO